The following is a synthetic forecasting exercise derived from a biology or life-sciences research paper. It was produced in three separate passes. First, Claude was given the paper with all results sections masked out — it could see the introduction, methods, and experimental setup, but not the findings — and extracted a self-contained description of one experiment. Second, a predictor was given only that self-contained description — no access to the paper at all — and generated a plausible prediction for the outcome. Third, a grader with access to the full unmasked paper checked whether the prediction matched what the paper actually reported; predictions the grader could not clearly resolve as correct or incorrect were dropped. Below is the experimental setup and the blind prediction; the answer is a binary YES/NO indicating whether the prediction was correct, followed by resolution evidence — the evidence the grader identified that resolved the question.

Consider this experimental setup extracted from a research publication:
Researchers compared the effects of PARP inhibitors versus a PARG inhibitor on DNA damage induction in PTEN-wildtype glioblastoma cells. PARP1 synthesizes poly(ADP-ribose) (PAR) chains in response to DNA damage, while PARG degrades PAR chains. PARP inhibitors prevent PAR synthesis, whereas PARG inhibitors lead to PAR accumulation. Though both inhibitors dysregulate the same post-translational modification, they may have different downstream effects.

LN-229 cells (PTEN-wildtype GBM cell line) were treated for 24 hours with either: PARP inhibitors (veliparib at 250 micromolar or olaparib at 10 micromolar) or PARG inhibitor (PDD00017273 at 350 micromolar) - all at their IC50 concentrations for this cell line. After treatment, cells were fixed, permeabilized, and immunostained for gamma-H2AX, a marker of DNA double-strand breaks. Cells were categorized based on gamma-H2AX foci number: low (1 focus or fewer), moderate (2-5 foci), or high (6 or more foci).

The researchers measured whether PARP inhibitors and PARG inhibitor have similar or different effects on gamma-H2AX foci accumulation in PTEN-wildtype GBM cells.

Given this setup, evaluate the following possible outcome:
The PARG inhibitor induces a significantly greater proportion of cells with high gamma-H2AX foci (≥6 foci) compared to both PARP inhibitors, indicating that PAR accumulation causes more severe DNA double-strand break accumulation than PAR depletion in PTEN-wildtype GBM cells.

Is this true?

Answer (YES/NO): NO